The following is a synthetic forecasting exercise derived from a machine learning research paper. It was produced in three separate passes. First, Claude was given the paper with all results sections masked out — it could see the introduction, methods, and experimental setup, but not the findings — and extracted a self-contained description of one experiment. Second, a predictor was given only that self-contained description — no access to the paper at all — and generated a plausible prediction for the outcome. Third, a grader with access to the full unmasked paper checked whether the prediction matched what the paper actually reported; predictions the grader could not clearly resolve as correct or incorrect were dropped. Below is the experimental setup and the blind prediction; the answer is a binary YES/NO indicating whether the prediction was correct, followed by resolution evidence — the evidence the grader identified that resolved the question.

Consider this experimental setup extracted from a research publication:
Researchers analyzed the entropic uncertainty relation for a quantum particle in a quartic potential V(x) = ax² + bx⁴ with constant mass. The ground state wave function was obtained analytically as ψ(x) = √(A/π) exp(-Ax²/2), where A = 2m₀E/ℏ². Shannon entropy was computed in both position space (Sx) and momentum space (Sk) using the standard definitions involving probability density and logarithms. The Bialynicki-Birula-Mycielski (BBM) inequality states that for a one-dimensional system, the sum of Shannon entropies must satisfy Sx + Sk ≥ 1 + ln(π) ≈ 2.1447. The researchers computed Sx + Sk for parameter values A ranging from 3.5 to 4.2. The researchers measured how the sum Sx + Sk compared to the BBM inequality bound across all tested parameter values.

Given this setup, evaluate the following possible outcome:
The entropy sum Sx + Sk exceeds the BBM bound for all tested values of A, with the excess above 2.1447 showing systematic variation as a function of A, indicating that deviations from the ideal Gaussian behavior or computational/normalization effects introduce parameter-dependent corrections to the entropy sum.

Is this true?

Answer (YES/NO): YES